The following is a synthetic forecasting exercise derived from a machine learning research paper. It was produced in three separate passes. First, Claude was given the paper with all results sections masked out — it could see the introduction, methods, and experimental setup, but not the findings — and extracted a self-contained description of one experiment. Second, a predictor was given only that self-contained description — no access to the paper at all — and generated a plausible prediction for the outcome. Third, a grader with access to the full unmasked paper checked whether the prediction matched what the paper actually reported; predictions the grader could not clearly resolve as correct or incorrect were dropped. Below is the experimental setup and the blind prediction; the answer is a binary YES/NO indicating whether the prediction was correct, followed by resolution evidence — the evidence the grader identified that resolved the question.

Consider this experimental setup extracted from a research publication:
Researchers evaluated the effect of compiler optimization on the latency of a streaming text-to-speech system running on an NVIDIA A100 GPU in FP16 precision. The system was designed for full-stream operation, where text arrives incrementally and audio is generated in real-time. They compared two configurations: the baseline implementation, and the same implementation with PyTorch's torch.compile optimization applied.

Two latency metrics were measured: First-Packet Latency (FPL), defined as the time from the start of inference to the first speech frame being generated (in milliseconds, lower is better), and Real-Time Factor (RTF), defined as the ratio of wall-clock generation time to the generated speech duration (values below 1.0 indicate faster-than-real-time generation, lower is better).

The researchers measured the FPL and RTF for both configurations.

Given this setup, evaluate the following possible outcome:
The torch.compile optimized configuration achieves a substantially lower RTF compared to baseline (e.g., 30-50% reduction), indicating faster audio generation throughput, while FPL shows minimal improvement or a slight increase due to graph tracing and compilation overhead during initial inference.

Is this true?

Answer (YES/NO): NO